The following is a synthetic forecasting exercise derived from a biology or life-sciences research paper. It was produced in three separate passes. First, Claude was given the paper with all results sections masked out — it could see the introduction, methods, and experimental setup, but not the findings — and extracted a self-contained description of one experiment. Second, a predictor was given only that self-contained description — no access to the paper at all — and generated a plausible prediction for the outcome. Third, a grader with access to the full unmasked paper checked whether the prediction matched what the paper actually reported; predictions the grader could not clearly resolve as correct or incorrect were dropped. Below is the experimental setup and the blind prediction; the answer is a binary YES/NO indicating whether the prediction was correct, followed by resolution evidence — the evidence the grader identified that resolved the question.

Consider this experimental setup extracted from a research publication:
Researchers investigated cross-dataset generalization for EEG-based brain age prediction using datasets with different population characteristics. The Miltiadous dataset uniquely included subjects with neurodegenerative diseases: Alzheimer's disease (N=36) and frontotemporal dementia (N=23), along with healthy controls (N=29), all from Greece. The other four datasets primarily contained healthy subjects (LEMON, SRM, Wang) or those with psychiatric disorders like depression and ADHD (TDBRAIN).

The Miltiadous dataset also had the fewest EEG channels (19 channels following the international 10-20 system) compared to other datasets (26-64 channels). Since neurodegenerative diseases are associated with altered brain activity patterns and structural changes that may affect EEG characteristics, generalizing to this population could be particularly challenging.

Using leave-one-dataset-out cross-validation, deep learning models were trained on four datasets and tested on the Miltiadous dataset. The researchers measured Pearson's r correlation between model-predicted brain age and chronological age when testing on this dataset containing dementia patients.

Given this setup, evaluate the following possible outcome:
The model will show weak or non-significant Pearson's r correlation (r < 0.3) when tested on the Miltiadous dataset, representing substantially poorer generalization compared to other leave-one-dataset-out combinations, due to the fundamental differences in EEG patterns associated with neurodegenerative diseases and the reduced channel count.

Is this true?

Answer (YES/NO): YES